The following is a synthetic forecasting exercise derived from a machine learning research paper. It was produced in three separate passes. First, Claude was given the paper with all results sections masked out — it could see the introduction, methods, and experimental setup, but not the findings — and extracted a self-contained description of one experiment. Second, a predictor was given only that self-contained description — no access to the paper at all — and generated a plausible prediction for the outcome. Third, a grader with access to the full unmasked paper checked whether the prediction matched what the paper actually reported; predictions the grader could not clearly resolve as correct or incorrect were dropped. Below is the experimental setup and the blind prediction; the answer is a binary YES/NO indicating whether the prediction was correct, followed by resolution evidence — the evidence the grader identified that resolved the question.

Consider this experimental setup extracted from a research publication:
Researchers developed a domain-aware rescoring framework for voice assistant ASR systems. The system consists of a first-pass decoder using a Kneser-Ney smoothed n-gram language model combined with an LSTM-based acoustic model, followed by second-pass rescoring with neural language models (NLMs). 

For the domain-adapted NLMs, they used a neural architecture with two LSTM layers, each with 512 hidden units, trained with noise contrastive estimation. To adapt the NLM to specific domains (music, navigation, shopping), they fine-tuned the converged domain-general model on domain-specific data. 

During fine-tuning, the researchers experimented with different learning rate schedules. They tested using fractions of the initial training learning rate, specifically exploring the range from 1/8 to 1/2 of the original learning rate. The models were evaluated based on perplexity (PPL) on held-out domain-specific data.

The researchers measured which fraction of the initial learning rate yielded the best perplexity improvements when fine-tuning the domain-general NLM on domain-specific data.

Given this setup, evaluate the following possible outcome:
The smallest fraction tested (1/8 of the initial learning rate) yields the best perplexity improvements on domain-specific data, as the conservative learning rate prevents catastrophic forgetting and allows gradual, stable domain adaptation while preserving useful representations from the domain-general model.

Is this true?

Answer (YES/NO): NO